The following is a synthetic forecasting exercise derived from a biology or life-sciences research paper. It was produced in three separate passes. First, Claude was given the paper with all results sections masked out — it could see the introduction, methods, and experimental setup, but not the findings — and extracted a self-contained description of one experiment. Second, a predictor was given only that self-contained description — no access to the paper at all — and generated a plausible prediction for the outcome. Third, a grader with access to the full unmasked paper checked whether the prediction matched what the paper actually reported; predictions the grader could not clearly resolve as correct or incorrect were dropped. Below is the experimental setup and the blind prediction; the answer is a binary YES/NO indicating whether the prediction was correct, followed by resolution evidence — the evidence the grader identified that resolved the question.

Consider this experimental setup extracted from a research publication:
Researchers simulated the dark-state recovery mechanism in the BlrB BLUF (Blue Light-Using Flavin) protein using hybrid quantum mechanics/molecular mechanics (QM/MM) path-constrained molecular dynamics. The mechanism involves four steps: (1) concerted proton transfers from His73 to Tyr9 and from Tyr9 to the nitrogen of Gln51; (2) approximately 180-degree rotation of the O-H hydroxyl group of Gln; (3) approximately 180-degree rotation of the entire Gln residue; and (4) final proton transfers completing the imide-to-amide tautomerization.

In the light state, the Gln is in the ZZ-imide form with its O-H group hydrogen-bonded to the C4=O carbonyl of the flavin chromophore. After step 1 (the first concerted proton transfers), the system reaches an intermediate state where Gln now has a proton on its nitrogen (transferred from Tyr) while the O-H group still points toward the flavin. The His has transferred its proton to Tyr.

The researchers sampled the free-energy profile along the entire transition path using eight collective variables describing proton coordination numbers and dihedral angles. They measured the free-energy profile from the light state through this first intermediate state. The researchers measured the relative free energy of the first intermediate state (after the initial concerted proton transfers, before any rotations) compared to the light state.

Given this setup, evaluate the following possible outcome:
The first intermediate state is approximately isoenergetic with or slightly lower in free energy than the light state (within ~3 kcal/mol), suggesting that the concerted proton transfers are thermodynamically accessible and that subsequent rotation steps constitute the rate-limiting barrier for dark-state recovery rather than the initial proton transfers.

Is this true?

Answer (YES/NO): NO